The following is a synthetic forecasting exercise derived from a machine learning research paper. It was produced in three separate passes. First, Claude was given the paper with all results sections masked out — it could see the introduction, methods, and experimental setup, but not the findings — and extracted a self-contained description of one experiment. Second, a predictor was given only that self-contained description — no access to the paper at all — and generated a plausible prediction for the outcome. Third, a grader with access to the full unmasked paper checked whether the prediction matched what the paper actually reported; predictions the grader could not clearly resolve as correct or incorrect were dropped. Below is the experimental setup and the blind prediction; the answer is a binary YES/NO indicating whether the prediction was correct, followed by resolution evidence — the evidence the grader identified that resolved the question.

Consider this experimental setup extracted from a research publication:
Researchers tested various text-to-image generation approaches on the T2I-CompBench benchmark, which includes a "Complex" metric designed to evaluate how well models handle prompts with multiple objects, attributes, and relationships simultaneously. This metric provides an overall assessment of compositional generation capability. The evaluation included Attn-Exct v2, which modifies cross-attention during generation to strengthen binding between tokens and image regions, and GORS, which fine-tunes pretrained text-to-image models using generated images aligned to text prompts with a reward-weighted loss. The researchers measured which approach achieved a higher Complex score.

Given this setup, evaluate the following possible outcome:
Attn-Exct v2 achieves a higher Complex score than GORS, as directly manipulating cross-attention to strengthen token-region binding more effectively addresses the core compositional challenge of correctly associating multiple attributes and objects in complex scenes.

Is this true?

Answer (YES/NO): YES